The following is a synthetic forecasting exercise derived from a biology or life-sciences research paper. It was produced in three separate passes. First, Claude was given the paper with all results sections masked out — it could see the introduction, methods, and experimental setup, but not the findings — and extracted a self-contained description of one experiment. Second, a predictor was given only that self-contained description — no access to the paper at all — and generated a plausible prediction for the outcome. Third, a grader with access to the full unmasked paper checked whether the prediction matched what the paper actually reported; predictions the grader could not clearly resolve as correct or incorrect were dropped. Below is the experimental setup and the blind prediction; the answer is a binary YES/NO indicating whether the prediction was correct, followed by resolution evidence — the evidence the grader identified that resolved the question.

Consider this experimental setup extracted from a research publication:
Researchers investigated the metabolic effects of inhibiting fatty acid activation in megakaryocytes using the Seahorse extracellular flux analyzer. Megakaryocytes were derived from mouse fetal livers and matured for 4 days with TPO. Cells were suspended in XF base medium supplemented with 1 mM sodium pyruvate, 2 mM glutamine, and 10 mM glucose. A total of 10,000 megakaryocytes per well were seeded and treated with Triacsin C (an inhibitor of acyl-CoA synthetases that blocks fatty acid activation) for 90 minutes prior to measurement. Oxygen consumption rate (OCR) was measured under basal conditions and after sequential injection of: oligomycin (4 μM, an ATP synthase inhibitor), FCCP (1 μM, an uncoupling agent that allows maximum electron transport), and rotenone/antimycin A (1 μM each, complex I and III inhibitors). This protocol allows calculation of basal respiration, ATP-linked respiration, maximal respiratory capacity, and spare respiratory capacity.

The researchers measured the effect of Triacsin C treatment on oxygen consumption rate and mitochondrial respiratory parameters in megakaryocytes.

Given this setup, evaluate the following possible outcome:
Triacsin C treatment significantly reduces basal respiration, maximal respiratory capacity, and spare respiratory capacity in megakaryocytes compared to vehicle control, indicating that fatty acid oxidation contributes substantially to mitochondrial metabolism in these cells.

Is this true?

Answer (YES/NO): NO